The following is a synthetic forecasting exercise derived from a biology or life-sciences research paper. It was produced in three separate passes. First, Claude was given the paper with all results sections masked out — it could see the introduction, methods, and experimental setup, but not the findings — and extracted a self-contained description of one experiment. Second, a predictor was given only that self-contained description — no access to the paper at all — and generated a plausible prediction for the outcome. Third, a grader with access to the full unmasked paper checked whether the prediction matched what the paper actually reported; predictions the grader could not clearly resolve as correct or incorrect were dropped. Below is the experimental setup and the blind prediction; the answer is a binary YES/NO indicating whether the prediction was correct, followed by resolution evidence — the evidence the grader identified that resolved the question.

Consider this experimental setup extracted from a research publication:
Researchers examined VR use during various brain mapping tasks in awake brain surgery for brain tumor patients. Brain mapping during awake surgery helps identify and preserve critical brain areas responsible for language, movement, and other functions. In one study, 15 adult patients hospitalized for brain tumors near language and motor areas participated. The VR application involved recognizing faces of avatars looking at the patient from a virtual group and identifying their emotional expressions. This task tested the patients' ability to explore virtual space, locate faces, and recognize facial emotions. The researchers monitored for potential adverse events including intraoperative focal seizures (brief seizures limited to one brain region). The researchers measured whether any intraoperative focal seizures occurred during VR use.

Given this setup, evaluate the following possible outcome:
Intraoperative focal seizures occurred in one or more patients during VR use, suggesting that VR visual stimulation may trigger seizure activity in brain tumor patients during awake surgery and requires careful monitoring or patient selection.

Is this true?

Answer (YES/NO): NO